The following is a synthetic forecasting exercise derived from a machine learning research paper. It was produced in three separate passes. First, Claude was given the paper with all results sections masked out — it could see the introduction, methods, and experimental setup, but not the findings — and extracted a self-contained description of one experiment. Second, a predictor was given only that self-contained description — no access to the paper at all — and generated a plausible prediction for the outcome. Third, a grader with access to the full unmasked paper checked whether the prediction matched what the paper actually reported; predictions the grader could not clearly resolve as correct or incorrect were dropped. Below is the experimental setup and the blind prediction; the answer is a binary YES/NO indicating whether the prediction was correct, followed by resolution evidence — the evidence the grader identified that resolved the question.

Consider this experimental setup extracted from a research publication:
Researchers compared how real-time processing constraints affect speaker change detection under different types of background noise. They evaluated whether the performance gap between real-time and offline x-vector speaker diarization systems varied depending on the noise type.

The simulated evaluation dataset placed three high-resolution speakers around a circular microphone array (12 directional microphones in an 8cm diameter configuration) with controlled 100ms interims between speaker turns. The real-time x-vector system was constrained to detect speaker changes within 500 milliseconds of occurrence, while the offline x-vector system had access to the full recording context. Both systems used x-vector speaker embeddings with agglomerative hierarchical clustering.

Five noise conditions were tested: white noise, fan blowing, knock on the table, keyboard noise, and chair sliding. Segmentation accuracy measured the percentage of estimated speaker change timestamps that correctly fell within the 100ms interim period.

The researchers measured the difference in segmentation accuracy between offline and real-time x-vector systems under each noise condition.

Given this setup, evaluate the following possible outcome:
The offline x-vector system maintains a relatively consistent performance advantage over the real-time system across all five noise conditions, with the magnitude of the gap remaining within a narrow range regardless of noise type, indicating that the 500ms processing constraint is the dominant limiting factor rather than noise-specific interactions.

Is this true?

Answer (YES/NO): NO